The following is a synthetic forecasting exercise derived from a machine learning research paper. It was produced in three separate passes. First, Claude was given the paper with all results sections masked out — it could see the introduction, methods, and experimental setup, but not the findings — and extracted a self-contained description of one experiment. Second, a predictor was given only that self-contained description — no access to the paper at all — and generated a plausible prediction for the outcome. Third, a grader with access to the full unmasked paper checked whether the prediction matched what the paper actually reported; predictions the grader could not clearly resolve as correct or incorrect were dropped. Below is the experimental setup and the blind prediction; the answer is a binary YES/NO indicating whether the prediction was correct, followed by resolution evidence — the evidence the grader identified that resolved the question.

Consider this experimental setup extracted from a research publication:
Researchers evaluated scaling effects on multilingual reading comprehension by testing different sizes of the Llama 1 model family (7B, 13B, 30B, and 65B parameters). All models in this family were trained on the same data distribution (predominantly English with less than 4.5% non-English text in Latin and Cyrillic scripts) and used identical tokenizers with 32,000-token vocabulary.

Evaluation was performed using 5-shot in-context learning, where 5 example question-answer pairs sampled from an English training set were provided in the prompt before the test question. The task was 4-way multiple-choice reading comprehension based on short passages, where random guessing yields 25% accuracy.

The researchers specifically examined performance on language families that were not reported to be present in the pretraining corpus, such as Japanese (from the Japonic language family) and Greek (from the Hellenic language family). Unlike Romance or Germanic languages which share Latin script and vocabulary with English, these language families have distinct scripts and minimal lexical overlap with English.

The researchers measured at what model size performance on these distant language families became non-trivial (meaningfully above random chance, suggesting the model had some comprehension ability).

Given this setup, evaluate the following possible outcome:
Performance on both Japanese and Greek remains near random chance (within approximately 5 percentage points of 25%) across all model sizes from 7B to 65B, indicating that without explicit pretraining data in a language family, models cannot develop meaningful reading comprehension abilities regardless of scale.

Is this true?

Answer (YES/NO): NO